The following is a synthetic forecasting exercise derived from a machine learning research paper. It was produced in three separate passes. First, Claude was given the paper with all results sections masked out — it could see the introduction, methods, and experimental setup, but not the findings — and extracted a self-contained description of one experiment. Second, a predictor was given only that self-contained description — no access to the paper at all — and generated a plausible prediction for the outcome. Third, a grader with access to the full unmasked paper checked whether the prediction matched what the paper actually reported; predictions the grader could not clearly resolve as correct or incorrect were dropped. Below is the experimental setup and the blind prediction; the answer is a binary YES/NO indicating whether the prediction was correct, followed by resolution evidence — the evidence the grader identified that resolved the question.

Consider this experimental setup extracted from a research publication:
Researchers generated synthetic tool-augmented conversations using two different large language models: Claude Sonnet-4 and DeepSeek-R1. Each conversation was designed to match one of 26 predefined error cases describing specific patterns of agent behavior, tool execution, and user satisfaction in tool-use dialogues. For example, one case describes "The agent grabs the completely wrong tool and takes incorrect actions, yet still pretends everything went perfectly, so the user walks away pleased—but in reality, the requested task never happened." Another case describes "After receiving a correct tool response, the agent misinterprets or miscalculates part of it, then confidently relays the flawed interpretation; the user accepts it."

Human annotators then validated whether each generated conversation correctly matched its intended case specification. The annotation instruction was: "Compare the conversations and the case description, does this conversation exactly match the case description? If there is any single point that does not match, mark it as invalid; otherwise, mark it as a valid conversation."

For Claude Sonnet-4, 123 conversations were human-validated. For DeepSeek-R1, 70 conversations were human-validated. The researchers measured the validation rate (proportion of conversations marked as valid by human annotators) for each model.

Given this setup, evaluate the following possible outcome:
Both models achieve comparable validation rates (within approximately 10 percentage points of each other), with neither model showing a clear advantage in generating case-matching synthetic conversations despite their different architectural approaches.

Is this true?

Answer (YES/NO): YES